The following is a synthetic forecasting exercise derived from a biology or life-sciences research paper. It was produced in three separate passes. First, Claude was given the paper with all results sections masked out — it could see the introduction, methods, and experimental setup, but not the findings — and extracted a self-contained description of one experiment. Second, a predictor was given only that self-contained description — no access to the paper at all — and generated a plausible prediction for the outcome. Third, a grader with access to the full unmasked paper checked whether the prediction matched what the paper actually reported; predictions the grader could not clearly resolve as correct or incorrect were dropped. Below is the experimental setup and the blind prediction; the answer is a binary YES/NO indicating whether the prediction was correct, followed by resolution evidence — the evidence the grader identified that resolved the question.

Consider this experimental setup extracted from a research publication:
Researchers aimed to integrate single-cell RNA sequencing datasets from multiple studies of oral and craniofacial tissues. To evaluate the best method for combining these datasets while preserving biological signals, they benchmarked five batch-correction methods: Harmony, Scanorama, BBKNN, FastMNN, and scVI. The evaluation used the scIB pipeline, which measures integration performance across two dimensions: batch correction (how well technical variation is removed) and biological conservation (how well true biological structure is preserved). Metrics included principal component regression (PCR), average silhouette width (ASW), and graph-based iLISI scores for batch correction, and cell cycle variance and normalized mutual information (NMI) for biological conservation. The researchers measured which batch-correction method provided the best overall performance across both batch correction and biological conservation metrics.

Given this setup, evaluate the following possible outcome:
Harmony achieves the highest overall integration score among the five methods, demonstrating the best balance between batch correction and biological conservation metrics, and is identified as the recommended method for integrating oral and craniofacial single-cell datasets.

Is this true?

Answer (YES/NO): YES